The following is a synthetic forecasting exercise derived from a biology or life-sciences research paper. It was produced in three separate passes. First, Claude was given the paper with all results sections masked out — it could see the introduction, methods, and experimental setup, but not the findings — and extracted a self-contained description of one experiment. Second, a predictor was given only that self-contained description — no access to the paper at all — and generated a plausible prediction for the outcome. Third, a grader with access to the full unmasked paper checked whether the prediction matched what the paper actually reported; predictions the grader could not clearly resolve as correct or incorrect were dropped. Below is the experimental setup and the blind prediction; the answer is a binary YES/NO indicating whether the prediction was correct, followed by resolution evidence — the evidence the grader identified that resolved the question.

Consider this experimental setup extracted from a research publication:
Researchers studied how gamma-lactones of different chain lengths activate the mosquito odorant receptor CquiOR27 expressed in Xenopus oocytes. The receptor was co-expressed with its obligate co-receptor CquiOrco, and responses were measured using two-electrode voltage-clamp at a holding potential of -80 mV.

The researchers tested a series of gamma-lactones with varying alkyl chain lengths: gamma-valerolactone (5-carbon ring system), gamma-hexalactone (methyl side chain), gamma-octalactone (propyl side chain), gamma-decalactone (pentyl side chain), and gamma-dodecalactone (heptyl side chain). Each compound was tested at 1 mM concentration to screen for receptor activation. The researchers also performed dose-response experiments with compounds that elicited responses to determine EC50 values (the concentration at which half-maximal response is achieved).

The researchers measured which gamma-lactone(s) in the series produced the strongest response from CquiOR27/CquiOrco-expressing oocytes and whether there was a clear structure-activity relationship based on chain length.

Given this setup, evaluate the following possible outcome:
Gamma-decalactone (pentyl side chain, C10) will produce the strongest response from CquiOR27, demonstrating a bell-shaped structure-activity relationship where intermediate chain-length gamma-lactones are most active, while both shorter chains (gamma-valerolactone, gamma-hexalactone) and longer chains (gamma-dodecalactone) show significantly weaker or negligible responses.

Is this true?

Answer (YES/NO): NO